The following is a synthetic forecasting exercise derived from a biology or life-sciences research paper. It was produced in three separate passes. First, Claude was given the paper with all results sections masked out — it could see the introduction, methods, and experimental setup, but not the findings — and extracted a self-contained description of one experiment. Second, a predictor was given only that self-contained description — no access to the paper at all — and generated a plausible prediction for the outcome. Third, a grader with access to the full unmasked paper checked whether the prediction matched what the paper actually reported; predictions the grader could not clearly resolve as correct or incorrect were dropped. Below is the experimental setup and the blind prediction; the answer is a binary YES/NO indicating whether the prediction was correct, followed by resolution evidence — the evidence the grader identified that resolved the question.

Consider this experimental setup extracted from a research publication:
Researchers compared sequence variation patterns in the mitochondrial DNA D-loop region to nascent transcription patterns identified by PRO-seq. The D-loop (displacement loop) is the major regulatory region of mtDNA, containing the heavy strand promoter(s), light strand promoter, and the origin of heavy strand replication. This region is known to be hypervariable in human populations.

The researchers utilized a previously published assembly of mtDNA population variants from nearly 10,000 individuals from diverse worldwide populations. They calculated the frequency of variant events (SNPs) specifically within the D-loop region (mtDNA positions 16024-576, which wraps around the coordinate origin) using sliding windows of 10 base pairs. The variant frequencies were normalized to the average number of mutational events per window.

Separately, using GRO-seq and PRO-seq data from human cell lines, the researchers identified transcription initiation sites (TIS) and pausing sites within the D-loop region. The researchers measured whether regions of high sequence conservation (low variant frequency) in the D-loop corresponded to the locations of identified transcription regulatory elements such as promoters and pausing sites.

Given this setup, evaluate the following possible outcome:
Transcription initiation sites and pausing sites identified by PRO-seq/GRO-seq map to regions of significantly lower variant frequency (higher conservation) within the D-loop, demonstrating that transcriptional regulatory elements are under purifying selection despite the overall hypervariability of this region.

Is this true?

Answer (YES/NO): YES